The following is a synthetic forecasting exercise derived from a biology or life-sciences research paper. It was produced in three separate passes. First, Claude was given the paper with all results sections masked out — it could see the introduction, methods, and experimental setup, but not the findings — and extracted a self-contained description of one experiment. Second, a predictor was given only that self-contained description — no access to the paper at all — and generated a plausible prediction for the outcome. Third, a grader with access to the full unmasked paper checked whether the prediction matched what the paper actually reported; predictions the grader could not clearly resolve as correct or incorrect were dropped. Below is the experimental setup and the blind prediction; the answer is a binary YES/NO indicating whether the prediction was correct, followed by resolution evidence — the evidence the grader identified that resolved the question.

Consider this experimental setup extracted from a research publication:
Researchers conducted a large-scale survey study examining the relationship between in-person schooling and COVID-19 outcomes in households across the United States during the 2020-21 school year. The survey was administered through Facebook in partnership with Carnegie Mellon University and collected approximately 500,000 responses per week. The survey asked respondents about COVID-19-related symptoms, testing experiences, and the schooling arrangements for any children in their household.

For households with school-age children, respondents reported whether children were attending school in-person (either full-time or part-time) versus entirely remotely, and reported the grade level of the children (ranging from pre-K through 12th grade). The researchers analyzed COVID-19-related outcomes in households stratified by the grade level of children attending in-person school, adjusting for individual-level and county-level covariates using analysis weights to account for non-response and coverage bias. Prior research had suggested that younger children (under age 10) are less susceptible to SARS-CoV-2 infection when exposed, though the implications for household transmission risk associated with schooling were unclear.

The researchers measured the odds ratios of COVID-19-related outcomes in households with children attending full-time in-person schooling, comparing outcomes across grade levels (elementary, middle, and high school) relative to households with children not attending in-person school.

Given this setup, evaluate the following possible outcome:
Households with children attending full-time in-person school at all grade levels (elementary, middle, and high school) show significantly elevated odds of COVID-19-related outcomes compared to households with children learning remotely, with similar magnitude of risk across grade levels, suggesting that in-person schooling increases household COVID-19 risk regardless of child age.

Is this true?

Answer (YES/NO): NO